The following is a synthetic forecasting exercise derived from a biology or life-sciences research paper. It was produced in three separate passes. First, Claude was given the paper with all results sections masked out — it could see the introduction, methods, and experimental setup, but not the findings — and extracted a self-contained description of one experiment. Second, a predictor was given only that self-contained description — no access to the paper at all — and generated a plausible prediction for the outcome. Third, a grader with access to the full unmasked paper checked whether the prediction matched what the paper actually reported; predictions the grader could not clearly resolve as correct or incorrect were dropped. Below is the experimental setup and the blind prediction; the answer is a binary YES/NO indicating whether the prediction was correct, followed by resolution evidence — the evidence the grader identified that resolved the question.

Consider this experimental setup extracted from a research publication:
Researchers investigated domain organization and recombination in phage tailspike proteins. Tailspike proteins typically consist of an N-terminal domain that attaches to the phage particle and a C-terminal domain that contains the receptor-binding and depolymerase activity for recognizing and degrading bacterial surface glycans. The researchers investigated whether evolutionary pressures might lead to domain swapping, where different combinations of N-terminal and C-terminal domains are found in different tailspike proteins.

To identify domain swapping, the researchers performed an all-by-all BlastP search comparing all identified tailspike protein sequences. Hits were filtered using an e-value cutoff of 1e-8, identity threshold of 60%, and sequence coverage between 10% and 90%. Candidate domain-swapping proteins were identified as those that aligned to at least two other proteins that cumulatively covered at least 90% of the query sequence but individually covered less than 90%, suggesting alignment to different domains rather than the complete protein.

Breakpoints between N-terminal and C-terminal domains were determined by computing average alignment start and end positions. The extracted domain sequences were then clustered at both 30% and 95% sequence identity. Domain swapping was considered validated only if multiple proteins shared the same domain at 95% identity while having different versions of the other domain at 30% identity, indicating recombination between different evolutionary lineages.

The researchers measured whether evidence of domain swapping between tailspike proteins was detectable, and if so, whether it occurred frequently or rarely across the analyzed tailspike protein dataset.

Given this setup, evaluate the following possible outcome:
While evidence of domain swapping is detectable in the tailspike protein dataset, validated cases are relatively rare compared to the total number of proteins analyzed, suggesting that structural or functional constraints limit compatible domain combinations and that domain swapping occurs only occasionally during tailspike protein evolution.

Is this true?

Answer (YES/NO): NO